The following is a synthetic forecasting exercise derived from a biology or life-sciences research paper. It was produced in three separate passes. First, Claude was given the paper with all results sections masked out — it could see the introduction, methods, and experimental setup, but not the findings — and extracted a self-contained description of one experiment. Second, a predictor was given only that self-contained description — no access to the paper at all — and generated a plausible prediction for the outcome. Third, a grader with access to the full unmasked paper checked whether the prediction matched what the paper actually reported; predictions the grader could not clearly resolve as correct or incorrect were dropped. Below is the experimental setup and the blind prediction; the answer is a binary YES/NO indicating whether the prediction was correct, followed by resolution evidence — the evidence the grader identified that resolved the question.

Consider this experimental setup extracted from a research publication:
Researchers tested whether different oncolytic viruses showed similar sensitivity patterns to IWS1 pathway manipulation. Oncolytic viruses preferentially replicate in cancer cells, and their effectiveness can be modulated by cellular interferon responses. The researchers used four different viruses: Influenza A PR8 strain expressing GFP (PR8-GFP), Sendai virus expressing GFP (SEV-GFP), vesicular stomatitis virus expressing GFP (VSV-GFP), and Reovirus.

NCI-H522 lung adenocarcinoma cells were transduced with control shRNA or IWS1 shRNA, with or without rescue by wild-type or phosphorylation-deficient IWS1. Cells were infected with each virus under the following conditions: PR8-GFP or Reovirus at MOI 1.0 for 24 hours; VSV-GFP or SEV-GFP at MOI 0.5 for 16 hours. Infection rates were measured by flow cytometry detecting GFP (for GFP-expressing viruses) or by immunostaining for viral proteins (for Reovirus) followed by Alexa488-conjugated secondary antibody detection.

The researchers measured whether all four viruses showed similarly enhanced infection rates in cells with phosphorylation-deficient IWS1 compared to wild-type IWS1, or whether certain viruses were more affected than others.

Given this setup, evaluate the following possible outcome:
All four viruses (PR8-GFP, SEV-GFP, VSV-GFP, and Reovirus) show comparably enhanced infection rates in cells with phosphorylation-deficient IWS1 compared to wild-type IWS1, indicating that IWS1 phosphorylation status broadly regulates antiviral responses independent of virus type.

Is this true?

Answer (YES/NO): YES